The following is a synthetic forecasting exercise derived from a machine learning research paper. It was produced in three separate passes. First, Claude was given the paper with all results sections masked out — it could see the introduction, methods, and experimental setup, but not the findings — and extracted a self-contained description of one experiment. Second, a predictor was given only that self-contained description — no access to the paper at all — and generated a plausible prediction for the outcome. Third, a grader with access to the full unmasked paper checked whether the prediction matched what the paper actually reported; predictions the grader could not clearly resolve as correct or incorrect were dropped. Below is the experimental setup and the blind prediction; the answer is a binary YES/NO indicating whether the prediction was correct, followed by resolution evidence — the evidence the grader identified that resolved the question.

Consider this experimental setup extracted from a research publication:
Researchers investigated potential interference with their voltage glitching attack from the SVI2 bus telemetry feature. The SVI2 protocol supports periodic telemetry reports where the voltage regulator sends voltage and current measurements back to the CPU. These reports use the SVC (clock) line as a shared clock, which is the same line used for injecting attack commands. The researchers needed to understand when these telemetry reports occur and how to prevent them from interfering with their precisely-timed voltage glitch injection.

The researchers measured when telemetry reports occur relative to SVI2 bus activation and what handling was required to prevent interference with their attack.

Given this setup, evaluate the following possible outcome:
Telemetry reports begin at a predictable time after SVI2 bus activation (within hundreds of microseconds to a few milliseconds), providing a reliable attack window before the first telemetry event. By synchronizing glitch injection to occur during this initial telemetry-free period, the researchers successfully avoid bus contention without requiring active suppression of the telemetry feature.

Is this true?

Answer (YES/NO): NO